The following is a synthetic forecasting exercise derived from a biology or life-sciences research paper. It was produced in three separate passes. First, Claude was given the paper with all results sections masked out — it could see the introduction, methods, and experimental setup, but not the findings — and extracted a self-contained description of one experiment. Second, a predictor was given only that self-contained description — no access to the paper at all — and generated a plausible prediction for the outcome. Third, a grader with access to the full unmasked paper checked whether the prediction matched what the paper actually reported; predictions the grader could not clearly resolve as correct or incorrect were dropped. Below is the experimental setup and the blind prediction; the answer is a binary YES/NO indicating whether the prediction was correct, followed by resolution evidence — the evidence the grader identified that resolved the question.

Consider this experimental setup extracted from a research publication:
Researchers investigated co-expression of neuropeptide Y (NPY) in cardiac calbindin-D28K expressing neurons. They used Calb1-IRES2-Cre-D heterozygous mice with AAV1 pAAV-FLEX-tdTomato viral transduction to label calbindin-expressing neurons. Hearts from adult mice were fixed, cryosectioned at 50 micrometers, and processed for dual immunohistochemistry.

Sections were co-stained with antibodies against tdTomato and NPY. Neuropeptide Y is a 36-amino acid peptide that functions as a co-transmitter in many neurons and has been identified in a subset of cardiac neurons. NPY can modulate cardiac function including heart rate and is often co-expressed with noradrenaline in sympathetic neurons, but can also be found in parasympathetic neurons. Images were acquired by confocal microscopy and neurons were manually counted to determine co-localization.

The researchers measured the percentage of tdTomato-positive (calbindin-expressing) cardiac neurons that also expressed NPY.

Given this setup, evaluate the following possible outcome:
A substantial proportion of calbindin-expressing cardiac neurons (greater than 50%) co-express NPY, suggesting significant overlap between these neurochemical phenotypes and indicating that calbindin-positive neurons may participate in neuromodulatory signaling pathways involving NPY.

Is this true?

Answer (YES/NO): NO